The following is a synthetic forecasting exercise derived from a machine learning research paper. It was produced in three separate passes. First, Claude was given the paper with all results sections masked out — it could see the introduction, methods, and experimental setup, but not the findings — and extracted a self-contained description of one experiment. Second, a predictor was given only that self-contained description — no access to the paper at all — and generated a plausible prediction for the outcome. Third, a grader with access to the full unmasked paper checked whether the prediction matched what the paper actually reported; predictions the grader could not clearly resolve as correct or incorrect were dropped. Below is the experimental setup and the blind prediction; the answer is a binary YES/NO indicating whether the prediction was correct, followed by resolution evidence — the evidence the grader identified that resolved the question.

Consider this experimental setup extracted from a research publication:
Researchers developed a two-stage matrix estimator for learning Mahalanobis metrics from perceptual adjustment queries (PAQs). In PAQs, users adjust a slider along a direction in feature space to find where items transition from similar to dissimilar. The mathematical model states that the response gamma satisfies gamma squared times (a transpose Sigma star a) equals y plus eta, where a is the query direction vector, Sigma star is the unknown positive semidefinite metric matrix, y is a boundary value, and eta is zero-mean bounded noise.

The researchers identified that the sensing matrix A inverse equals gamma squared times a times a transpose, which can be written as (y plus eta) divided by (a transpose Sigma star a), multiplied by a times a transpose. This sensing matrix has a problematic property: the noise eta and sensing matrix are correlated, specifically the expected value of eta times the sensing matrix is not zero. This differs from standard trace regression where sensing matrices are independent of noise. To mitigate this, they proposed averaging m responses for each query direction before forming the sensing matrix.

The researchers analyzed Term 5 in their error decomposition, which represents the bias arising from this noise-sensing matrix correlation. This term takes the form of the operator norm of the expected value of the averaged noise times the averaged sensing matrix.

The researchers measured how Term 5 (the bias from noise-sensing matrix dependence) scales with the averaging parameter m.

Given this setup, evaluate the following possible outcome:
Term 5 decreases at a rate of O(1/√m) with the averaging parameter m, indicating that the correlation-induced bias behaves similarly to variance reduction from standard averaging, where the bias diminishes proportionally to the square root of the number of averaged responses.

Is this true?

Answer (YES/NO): NO